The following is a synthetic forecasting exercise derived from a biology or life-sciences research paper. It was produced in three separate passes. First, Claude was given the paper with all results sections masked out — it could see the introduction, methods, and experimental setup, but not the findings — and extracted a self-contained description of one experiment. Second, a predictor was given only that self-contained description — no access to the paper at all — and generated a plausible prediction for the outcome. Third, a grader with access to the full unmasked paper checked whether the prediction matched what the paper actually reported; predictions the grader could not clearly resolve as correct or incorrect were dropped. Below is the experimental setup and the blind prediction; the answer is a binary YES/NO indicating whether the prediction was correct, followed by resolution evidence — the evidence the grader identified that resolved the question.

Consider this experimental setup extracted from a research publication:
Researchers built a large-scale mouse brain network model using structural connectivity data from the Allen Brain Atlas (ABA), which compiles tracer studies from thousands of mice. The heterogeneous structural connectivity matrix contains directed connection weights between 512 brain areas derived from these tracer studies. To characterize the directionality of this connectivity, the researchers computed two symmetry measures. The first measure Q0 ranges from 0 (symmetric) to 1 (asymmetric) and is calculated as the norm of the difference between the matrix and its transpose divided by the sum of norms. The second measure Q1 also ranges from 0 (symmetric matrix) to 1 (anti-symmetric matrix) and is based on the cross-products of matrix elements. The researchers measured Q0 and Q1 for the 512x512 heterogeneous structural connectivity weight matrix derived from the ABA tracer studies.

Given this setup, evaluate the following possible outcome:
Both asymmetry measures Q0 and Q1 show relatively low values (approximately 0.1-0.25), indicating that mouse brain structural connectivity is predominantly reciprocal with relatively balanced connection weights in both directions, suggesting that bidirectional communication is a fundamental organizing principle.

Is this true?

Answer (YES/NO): YES